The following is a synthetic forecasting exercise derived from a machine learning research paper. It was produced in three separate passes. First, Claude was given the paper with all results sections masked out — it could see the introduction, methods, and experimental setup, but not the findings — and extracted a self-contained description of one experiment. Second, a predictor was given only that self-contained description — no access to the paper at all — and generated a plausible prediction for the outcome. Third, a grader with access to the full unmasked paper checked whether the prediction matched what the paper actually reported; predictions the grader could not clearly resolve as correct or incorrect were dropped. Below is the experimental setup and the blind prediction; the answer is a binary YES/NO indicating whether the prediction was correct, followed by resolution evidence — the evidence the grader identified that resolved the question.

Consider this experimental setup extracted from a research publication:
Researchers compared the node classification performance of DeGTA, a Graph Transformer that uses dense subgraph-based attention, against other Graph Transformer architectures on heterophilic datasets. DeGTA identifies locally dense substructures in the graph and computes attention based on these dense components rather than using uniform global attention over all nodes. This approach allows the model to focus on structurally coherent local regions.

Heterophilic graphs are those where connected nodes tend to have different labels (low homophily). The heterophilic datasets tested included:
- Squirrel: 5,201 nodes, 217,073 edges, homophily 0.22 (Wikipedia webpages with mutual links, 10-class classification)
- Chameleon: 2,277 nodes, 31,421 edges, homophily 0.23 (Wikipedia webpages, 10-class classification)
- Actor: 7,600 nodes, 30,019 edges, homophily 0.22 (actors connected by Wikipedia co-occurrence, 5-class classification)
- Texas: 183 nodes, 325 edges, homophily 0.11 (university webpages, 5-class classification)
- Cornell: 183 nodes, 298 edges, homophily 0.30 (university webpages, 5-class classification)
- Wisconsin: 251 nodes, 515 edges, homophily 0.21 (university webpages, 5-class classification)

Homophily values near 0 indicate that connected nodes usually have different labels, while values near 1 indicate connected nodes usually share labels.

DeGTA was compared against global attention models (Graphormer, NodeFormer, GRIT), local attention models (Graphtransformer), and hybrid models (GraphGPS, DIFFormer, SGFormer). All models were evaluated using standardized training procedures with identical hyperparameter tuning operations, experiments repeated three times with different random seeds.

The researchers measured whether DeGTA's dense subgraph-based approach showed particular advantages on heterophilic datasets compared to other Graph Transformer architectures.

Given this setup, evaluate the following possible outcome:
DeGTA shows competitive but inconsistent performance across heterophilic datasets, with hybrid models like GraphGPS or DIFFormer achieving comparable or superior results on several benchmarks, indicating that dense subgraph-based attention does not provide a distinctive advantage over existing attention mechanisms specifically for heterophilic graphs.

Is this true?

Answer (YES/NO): NO